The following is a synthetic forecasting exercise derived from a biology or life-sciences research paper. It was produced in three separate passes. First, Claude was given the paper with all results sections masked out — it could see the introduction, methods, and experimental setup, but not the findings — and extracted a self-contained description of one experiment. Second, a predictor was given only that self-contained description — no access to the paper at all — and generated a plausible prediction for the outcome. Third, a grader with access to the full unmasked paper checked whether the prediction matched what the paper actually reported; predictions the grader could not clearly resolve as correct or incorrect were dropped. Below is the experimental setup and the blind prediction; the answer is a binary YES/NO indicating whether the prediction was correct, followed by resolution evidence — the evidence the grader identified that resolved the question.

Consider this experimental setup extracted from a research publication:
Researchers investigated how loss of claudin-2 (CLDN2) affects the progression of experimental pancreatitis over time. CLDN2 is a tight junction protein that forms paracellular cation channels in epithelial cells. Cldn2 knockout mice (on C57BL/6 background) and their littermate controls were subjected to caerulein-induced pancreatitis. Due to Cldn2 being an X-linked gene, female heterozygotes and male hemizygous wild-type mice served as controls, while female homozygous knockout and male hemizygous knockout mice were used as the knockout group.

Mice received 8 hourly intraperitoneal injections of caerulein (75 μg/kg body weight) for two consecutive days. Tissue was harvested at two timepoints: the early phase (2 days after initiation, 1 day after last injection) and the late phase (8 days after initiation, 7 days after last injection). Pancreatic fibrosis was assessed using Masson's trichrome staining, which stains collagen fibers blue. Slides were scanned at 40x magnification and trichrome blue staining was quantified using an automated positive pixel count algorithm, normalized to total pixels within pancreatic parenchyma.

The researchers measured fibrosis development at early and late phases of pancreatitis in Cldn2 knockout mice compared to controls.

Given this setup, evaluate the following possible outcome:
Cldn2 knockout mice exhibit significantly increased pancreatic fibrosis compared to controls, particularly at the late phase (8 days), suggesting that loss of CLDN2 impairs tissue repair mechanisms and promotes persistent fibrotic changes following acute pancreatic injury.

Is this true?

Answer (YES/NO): YES